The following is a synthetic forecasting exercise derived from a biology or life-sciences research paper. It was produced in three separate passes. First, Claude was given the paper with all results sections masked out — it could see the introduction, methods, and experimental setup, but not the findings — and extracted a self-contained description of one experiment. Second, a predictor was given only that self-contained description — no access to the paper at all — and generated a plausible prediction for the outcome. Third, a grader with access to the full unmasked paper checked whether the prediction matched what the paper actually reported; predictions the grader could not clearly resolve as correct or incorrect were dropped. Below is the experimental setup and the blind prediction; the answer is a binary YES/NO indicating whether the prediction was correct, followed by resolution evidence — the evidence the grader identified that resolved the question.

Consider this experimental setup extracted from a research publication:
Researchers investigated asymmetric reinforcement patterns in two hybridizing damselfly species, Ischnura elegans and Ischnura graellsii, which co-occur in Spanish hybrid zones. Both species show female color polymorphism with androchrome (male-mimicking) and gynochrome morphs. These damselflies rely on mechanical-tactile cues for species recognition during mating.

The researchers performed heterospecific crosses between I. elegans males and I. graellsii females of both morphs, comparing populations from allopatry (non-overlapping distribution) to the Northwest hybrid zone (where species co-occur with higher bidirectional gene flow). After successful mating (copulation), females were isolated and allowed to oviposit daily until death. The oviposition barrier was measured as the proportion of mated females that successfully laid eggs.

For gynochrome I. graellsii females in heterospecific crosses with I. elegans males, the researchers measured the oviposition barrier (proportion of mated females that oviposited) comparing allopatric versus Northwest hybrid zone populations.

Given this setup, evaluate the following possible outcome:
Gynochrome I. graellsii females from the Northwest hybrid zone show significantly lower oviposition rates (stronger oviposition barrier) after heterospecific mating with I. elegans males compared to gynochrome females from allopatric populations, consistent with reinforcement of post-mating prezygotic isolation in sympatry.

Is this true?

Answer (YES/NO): NO